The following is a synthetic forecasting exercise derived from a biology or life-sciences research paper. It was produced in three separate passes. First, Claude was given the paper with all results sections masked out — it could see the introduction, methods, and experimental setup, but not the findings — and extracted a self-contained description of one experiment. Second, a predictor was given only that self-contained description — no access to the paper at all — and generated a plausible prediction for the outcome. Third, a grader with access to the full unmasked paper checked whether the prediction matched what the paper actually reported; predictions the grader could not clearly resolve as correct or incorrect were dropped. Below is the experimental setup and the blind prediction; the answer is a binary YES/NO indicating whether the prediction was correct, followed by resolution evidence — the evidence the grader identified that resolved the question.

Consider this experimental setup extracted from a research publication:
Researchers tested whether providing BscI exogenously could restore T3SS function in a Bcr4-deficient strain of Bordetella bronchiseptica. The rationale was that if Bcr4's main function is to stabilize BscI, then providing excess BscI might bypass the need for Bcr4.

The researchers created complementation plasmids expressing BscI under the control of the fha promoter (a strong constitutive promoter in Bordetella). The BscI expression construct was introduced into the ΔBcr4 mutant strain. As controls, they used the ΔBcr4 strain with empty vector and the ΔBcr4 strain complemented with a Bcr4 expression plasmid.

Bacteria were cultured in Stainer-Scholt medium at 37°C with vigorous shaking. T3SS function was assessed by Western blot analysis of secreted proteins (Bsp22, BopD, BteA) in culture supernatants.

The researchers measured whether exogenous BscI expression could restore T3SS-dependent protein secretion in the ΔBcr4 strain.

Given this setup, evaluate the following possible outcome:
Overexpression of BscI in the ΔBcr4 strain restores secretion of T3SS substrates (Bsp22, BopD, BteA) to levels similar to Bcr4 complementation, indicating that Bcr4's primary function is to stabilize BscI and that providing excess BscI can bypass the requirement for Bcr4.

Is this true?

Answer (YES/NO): NO